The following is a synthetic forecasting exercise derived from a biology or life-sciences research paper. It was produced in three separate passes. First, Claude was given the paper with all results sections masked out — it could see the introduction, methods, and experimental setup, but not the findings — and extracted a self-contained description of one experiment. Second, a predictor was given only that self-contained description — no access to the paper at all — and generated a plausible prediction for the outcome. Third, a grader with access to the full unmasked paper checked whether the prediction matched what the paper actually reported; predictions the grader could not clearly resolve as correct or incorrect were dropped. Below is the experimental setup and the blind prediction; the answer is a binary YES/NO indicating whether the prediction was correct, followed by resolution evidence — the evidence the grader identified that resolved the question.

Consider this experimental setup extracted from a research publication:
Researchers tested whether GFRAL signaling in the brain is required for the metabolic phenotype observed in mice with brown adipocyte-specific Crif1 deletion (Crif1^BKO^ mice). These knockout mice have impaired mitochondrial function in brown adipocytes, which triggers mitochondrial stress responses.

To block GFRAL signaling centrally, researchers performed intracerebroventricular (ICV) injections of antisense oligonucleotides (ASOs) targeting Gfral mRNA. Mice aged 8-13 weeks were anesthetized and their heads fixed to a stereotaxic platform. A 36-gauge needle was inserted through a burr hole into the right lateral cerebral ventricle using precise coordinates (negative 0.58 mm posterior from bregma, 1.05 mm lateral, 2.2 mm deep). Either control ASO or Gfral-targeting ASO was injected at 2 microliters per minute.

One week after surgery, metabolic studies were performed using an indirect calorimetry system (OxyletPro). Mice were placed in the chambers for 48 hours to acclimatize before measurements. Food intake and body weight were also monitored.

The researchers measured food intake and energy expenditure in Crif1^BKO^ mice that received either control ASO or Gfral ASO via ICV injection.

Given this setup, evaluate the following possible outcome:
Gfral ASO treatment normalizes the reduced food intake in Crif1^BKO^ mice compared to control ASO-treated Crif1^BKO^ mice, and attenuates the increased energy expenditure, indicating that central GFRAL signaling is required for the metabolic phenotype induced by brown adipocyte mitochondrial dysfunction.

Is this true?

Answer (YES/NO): YES